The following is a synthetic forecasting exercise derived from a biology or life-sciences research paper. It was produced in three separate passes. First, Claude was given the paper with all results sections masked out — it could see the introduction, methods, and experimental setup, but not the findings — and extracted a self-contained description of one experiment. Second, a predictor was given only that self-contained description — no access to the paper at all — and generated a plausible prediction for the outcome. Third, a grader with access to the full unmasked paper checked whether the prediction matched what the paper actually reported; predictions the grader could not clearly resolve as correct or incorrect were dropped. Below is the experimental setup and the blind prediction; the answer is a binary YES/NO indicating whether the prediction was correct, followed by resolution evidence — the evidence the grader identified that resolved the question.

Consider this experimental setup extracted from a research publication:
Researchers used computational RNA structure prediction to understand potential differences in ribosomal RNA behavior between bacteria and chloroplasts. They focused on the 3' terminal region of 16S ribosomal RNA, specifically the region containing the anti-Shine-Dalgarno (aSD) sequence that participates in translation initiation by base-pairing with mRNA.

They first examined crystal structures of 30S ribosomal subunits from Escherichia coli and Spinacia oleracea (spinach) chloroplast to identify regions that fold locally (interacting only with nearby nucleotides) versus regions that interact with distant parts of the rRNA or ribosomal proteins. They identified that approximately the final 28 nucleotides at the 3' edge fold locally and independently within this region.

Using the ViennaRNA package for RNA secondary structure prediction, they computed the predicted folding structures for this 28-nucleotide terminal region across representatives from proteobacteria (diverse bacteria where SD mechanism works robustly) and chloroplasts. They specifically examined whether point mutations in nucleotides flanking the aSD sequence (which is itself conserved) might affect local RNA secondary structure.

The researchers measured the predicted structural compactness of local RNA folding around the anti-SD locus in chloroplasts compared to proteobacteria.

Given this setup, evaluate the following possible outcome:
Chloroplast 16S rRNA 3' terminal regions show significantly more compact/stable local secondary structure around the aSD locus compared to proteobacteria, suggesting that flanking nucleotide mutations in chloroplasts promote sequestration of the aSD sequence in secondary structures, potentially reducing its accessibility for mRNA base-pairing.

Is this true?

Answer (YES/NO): YES